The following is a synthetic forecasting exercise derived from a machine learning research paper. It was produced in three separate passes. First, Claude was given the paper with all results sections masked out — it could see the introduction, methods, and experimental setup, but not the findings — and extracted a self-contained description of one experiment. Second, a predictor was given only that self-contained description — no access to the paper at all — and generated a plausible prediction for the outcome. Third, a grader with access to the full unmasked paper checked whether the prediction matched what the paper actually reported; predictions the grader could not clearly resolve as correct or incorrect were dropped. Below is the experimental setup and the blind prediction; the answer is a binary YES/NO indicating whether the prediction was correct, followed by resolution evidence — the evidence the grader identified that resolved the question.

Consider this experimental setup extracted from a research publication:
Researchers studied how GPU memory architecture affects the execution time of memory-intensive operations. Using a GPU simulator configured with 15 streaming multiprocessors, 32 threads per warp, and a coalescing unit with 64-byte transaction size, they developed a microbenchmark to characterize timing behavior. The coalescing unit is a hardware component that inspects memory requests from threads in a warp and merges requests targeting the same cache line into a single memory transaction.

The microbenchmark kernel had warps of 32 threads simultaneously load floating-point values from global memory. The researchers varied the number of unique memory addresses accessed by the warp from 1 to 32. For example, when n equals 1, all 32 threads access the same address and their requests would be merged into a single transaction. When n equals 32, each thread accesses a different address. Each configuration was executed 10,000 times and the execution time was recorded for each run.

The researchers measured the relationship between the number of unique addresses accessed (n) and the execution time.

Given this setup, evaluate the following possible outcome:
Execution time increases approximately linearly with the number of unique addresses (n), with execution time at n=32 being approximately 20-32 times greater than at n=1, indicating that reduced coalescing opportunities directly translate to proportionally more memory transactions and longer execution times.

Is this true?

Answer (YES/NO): NO